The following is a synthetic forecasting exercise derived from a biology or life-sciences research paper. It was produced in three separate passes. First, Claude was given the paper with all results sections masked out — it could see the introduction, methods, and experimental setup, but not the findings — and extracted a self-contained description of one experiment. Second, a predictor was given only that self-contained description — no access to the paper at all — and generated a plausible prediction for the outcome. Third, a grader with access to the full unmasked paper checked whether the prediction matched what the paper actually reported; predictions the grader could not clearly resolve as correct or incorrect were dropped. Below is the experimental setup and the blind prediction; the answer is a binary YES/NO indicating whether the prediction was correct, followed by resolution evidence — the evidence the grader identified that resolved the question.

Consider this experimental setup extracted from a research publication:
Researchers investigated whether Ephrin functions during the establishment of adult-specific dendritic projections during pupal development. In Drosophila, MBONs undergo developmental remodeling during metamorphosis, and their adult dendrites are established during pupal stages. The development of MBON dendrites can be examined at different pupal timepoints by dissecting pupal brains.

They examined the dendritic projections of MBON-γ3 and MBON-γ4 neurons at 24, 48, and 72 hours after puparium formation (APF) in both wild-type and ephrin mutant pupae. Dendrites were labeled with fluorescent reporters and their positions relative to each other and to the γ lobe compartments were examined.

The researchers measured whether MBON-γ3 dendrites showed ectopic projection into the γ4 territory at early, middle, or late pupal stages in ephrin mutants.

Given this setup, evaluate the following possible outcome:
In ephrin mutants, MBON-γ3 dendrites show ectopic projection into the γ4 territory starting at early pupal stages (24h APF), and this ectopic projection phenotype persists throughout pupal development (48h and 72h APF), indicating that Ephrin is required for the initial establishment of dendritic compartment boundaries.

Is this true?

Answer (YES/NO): YES